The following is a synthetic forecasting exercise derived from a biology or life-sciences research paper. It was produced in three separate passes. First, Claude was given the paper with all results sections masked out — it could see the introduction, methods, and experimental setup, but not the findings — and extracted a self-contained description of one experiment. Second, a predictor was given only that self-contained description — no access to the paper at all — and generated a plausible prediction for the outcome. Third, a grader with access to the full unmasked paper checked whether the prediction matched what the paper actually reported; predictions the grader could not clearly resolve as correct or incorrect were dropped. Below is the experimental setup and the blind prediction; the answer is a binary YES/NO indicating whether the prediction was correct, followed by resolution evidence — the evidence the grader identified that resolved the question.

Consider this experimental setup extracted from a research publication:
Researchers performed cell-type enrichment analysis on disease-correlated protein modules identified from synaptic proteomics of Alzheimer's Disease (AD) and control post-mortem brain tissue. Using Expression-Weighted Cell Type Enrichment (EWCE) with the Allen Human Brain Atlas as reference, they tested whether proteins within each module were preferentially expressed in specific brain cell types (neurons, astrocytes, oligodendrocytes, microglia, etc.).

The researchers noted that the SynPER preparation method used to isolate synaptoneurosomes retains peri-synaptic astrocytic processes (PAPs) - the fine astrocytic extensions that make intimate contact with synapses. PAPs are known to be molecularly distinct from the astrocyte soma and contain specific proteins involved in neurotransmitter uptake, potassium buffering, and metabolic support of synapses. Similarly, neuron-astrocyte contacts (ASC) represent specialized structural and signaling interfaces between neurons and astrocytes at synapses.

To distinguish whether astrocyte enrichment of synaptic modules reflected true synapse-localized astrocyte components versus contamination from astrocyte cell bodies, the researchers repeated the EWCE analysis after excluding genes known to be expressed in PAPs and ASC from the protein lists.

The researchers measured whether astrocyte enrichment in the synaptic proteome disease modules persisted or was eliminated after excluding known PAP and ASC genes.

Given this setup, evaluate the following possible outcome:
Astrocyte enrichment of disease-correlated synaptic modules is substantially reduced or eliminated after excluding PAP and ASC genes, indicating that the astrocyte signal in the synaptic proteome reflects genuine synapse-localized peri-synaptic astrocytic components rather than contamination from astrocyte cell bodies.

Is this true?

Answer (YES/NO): YES